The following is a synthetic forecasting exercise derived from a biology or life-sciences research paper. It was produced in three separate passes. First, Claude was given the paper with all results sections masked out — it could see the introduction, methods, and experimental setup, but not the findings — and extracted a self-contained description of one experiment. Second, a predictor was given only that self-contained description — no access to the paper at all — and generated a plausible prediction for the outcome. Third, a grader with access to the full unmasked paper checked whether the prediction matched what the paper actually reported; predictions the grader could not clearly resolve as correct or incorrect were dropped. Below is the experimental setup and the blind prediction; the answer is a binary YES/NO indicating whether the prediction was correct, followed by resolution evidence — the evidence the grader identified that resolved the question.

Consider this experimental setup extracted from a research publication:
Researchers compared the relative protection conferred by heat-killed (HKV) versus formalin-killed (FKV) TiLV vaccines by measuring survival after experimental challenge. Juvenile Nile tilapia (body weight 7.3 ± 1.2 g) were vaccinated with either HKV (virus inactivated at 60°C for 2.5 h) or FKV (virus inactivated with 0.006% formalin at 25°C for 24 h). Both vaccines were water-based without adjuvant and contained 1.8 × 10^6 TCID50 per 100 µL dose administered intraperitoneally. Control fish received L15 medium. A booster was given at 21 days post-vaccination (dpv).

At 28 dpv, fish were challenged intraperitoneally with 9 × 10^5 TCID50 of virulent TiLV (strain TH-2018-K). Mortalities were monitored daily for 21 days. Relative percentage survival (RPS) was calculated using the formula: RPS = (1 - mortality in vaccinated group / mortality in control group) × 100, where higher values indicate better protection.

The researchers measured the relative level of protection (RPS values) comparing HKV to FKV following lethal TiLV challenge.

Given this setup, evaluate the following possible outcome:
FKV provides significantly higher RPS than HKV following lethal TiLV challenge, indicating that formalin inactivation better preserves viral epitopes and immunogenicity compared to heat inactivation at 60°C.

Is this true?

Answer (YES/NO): NO